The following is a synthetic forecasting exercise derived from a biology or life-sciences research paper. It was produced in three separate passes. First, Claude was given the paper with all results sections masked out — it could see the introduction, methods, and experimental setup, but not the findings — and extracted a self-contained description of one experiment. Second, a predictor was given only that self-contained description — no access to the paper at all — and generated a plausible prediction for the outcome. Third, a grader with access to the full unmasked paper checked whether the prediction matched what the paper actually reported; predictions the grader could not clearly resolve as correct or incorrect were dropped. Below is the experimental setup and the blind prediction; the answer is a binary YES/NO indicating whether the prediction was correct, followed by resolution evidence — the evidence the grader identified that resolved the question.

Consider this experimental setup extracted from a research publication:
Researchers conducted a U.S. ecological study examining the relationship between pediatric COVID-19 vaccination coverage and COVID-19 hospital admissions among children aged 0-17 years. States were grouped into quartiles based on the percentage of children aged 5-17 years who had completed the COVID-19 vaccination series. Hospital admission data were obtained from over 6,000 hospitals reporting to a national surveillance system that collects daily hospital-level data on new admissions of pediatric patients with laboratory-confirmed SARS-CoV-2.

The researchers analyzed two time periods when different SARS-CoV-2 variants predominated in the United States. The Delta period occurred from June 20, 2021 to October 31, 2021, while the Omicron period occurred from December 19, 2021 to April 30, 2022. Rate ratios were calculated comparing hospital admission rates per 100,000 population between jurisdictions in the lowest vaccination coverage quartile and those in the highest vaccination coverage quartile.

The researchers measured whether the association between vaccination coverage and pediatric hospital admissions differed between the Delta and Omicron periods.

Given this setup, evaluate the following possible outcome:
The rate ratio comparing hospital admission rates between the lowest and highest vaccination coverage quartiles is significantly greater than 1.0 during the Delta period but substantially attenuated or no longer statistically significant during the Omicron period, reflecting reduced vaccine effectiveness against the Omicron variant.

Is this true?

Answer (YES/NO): YES